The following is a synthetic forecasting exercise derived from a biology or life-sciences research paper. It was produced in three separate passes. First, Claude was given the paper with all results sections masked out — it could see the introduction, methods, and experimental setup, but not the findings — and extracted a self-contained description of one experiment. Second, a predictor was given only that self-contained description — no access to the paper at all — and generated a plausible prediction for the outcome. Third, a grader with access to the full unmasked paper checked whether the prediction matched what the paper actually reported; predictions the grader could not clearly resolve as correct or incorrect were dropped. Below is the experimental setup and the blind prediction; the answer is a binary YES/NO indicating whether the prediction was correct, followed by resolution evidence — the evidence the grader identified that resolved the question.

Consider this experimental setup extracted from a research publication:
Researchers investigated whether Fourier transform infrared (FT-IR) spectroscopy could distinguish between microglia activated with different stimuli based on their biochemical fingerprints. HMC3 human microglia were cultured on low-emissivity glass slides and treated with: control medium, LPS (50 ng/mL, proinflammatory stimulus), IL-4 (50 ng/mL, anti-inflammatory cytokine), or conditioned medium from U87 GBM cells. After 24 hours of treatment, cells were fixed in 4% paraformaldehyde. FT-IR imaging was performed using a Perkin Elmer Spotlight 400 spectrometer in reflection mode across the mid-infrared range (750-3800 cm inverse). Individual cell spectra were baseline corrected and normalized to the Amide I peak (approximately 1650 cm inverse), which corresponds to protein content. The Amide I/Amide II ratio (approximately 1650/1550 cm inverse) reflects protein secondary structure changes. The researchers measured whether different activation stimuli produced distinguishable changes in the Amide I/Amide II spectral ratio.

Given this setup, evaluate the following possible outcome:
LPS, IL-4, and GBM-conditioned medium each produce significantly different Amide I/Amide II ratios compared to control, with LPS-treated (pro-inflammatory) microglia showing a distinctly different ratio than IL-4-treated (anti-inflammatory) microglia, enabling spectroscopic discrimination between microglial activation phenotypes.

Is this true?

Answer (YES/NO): NO